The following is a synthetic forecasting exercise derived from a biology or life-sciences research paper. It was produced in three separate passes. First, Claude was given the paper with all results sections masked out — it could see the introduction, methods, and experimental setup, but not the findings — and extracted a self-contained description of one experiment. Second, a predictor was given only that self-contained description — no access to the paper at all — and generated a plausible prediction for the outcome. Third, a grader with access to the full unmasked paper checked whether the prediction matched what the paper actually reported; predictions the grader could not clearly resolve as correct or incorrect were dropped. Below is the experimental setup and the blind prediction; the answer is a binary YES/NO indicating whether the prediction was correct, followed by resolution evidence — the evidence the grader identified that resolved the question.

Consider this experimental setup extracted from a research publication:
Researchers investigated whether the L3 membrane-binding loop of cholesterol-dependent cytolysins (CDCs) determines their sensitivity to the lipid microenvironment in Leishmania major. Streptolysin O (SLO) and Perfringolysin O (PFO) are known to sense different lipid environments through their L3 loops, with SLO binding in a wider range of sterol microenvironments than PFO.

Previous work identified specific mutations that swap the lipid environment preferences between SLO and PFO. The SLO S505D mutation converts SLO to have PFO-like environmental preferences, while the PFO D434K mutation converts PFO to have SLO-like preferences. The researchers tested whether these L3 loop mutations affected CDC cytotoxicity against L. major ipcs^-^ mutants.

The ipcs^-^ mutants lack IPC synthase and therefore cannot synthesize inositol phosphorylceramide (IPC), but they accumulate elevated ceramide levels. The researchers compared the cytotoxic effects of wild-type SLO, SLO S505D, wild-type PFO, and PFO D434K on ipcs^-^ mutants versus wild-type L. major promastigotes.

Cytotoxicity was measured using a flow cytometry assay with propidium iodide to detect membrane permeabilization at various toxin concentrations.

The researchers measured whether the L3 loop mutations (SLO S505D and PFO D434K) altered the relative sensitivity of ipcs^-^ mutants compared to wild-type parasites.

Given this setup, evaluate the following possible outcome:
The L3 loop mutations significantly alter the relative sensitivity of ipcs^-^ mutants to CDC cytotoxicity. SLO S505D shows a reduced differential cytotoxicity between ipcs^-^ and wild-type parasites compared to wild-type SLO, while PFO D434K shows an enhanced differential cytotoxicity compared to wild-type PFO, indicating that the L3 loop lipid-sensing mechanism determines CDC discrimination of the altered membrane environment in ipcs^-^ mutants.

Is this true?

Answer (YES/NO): NO